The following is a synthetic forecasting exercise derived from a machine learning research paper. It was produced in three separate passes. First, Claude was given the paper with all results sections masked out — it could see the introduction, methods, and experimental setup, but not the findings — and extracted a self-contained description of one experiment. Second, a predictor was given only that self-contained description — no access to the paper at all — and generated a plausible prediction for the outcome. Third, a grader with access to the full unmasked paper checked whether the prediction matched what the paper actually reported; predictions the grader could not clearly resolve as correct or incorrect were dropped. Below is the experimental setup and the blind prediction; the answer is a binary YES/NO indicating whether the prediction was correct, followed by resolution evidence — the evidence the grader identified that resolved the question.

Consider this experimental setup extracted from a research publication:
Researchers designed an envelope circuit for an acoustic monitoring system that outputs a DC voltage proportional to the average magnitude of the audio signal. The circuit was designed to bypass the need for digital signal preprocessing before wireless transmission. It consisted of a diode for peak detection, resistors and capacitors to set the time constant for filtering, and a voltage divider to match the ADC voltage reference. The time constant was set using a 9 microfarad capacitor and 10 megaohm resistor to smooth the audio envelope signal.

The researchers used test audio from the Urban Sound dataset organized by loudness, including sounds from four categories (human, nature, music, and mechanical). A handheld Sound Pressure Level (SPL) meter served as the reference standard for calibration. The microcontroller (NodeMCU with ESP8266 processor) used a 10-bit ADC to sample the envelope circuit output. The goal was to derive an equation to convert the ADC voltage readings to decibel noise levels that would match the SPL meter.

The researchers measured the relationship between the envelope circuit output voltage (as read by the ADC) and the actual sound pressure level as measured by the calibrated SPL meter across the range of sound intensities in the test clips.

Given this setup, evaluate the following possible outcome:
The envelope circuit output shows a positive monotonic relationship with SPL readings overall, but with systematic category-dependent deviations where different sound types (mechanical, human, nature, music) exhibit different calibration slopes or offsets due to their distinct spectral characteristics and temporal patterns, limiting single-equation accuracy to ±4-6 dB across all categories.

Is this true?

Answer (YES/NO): NO